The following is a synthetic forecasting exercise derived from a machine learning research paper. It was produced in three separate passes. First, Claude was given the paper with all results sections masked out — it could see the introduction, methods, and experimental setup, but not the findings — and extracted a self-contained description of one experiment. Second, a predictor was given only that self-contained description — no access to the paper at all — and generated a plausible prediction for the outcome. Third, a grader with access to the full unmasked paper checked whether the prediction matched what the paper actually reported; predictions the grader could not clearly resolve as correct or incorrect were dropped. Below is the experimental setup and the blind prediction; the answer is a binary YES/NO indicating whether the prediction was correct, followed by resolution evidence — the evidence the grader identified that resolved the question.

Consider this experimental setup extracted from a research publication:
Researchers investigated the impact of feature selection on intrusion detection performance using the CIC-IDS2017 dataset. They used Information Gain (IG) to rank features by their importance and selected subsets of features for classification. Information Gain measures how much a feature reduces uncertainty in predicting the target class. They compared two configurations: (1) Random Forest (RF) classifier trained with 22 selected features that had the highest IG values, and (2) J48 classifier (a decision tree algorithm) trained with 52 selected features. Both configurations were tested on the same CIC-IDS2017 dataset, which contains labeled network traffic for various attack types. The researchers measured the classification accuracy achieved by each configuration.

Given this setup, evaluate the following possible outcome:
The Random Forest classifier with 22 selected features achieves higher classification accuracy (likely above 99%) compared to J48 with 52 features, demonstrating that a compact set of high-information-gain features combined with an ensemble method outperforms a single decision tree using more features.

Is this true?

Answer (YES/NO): NO